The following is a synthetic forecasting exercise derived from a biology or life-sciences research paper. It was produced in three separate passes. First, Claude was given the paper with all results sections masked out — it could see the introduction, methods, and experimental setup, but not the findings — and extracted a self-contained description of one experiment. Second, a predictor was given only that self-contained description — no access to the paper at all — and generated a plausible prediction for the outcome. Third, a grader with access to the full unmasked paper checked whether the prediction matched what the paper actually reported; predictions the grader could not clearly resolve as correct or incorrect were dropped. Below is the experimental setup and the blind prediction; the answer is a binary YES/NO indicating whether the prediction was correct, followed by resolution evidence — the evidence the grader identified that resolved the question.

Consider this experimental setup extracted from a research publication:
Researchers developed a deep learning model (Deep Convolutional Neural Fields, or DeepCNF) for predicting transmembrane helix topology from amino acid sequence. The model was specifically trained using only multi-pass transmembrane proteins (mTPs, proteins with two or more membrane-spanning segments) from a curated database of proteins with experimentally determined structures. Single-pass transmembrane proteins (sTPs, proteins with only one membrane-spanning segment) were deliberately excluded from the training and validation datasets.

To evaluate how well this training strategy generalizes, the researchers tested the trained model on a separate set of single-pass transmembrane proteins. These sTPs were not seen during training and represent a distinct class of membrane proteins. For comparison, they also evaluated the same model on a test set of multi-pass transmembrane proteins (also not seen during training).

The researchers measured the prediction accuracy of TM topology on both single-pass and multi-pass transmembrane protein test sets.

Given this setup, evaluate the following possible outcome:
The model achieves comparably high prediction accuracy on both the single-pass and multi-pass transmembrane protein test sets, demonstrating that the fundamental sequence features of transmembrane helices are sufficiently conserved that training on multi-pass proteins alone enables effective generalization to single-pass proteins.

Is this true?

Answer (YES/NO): NO